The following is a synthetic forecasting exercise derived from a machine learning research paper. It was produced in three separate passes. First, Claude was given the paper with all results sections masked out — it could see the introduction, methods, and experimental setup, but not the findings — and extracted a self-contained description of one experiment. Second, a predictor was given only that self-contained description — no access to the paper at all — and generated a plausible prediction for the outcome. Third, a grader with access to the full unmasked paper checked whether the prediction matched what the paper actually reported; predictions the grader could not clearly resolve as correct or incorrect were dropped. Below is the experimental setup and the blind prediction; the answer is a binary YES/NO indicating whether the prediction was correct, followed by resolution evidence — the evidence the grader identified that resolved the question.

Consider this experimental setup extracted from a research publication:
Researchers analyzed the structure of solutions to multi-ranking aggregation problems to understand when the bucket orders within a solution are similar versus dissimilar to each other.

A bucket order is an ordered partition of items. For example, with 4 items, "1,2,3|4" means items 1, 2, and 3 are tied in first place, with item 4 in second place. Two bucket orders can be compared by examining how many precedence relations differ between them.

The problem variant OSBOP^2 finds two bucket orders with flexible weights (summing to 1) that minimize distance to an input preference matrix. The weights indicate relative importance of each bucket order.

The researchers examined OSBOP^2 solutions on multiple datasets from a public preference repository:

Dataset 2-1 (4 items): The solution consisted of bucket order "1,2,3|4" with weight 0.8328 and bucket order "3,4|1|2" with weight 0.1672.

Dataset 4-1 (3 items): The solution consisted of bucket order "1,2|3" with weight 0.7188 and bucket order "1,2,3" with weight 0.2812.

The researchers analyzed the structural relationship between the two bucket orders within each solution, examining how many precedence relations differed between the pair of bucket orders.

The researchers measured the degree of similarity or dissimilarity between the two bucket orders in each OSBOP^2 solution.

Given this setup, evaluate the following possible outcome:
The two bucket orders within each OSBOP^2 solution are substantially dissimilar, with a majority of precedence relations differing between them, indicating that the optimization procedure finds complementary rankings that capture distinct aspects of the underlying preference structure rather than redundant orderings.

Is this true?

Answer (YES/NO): NO